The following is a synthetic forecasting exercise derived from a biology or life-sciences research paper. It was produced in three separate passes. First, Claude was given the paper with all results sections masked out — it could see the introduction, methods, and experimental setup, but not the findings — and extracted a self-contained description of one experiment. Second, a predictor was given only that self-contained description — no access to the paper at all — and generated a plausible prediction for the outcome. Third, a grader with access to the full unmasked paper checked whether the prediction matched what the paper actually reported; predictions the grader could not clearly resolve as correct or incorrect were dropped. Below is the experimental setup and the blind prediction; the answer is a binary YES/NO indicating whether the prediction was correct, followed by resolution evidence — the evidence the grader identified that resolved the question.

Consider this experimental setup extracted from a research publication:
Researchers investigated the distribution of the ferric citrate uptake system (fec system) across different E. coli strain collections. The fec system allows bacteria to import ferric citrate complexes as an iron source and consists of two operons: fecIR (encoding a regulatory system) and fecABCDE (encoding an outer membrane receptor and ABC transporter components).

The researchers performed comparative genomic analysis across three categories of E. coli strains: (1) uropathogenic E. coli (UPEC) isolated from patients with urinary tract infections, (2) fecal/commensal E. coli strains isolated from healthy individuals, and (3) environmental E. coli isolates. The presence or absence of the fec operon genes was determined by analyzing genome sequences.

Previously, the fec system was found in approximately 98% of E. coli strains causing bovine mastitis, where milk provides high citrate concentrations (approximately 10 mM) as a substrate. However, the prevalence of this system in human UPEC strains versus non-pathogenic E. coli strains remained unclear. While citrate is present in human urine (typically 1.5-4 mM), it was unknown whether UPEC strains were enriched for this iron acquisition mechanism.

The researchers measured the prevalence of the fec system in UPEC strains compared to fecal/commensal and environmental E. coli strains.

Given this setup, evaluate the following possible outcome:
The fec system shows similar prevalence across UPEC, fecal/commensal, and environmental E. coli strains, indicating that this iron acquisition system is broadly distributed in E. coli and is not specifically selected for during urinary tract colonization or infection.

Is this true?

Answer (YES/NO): NO